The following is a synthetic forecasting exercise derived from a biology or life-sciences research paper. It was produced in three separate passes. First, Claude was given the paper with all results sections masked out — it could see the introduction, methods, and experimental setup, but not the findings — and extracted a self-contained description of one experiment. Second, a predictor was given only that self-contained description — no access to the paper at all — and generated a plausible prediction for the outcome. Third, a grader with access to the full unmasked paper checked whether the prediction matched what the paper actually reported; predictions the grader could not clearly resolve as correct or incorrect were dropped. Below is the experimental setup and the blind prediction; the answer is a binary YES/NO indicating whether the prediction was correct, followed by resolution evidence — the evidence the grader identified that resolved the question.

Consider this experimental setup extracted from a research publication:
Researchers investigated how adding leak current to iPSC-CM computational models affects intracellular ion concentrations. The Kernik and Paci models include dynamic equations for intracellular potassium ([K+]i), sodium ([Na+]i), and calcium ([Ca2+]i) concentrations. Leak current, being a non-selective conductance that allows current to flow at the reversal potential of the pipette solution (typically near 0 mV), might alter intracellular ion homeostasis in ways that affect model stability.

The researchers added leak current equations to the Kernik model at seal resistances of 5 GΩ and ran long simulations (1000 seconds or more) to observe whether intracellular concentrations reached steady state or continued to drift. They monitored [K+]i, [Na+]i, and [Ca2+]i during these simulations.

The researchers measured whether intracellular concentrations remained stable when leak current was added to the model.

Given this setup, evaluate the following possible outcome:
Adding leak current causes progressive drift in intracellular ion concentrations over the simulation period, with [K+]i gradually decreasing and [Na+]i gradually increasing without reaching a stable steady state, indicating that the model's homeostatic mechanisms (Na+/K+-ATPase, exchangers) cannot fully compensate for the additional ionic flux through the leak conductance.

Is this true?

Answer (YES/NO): NO